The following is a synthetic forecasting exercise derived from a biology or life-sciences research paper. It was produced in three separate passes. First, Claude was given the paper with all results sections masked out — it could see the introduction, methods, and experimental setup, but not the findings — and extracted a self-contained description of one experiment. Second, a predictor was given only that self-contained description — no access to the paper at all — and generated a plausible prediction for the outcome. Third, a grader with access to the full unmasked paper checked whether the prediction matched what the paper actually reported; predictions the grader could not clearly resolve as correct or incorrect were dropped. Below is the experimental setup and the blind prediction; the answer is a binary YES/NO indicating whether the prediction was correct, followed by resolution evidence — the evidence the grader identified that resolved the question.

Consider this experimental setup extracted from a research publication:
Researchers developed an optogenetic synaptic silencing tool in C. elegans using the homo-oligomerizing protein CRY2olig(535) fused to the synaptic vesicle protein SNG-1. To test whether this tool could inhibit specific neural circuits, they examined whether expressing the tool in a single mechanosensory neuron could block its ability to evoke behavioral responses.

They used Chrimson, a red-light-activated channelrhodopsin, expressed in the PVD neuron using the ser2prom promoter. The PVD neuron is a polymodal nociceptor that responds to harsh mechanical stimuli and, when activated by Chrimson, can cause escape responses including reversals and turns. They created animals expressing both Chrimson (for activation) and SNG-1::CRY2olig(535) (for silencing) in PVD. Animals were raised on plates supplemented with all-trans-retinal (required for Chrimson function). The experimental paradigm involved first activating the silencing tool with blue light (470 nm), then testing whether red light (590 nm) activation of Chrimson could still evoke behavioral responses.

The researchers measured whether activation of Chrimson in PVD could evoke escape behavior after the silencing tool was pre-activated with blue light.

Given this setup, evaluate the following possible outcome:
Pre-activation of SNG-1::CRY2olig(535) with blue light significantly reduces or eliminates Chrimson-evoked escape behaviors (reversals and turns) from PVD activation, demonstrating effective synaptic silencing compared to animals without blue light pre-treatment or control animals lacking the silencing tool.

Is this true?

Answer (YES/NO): YES